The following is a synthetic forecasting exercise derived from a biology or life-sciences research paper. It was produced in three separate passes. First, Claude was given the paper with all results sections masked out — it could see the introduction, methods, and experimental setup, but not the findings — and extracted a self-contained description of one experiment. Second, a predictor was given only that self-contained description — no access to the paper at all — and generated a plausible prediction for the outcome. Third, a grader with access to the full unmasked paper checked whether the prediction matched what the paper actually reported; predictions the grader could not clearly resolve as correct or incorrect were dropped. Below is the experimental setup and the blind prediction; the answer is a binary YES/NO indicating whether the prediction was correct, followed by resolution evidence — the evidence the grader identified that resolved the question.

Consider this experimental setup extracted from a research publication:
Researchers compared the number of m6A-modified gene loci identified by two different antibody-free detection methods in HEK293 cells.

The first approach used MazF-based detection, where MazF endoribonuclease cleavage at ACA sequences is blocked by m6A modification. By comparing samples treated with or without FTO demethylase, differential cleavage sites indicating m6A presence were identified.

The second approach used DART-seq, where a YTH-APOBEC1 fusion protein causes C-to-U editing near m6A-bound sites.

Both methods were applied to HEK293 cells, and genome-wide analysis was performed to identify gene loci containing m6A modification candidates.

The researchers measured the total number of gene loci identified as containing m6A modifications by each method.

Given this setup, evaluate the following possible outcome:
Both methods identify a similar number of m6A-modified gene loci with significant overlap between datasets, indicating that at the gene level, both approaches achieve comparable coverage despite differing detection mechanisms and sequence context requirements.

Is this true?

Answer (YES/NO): NO